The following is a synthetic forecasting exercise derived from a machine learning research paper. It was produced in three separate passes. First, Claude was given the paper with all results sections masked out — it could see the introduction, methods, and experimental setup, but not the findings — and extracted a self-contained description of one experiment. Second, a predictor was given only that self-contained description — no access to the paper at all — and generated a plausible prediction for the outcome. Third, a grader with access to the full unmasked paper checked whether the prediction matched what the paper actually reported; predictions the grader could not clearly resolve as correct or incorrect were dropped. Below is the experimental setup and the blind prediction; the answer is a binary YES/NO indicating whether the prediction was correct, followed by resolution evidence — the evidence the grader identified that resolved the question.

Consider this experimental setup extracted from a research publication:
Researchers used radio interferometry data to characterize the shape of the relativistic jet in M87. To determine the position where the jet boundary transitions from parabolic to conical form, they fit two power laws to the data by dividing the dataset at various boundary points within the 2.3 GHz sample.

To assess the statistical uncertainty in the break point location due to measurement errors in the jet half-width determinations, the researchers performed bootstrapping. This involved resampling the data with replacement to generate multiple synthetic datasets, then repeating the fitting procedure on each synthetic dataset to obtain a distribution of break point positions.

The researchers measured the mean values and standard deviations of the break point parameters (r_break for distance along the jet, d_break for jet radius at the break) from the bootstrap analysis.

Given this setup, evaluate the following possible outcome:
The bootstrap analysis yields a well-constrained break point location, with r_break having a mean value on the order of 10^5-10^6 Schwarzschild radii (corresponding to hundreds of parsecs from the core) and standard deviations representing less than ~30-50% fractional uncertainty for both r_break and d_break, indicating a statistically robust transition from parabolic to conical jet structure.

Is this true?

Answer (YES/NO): NO